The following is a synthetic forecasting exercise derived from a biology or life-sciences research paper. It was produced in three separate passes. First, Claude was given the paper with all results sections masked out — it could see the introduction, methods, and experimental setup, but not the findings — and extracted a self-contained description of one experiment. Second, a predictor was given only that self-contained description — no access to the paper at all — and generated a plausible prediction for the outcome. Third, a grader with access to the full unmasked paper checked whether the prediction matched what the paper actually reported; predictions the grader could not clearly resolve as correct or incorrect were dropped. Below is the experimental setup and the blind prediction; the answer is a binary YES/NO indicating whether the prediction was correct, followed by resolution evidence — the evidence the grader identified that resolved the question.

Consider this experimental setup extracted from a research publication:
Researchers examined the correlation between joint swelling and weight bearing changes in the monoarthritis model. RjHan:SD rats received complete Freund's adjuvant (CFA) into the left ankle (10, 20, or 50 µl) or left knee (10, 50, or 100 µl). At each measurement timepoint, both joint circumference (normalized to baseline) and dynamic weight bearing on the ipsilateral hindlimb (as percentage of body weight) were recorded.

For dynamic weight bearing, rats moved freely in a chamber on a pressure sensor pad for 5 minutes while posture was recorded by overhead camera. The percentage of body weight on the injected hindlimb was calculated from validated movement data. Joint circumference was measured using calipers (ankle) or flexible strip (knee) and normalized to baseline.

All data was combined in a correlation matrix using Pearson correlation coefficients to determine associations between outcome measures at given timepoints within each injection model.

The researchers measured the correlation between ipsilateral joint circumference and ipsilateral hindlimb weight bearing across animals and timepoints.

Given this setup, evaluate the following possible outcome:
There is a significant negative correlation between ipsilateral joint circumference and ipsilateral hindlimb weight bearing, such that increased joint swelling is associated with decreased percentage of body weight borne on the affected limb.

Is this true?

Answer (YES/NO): YES